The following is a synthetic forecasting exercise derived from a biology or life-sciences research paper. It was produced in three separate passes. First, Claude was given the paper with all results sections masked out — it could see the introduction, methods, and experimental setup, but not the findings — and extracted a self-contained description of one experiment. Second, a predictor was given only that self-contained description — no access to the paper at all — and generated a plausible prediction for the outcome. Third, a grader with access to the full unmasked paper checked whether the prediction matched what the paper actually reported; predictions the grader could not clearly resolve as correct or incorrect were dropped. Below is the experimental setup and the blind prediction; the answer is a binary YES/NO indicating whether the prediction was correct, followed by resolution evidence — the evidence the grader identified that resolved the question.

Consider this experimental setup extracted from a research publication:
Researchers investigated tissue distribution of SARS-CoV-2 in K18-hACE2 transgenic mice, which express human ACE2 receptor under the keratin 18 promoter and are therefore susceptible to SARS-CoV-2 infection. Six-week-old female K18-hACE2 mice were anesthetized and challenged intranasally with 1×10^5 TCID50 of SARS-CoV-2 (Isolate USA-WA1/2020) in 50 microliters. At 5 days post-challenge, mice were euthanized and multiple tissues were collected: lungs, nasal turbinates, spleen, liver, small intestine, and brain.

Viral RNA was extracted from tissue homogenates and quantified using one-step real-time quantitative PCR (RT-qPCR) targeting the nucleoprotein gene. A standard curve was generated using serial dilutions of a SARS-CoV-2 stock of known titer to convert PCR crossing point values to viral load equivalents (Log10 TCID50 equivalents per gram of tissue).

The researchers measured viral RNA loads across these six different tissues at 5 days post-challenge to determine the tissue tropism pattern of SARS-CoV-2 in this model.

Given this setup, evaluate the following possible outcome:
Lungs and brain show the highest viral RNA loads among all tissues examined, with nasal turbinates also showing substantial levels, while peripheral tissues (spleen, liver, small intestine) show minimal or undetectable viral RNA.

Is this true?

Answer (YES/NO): NO